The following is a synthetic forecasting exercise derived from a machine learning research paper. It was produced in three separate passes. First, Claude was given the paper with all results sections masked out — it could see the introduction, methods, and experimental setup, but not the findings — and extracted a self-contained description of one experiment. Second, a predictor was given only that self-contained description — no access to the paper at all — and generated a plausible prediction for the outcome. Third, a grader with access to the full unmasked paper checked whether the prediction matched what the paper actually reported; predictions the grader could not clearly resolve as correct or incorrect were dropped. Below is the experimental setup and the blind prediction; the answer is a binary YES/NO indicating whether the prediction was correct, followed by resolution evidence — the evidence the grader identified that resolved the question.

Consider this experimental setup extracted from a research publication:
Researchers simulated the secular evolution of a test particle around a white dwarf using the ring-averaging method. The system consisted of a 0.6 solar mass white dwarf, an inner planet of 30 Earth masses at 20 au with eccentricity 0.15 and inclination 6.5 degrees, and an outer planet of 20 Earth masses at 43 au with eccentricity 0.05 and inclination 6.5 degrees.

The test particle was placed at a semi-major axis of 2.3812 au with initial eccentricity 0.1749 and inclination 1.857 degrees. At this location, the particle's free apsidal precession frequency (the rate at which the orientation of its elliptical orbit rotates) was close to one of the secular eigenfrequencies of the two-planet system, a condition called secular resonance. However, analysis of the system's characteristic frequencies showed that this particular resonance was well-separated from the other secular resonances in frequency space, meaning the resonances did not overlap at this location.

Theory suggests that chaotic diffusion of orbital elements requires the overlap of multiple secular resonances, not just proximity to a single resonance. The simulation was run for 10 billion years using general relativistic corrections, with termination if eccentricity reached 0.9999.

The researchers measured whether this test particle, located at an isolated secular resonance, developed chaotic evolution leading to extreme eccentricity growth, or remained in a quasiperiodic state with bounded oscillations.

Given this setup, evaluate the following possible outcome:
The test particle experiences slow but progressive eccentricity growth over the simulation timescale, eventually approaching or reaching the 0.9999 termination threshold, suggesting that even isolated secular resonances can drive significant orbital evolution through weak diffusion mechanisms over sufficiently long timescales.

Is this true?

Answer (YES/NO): NO